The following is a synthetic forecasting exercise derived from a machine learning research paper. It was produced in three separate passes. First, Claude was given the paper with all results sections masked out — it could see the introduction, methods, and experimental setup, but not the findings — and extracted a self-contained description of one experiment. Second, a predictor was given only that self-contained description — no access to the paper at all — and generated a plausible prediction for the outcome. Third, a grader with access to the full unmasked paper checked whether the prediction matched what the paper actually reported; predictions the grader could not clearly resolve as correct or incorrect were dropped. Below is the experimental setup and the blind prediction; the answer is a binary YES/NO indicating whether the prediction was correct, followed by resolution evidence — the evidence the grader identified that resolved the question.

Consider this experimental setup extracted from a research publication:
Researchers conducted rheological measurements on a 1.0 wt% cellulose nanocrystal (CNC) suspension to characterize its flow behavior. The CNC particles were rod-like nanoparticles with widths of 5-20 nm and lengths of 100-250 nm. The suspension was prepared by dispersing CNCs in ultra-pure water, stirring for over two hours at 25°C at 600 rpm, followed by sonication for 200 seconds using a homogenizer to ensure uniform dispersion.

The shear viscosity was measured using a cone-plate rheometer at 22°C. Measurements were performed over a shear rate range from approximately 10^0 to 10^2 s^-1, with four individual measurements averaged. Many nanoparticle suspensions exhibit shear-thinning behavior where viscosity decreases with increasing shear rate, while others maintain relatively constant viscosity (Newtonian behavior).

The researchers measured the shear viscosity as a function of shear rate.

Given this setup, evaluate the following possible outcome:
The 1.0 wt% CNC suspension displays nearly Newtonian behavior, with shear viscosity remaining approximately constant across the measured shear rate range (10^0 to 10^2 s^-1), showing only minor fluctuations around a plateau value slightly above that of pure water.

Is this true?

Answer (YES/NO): YES